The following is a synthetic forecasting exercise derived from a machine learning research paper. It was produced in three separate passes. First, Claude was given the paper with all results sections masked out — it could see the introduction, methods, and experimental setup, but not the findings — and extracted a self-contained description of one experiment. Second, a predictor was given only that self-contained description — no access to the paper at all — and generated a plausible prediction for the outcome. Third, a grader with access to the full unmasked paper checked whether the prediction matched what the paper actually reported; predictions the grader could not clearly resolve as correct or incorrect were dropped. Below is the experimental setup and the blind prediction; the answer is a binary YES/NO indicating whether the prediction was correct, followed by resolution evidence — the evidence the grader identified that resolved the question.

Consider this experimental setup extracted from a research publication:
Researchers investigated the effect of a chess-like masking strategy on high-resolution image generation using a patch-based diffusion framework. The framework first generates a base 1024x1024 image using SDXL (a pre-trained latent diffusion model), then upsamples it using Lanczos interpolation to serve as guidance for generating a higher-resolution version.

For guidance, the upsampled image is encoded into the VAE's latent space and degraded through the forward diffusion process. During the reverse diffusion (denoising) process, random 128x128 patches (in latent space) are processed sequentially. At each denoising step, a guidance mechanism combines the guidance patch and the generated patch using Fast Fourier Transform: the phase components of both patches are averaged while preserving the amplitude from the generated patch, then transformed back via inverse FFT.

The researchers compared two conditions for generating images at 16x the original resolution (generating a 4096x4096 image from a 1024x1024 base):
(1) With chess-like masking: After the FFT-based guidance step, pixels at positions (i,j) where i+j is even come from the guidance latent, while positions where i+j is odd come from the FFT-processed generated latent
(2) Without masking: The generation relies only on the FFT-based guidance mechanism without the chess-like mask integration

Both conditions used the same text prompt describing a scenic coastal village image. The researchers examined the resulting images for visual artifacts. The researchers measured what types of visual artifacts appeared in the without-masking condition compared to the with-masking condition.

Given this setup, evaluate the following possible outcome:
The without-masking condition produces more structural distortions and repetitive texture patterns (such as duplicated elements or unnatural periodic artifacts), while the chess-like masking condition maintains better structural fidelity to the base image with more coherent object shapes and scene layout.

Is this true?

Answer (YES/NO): NO